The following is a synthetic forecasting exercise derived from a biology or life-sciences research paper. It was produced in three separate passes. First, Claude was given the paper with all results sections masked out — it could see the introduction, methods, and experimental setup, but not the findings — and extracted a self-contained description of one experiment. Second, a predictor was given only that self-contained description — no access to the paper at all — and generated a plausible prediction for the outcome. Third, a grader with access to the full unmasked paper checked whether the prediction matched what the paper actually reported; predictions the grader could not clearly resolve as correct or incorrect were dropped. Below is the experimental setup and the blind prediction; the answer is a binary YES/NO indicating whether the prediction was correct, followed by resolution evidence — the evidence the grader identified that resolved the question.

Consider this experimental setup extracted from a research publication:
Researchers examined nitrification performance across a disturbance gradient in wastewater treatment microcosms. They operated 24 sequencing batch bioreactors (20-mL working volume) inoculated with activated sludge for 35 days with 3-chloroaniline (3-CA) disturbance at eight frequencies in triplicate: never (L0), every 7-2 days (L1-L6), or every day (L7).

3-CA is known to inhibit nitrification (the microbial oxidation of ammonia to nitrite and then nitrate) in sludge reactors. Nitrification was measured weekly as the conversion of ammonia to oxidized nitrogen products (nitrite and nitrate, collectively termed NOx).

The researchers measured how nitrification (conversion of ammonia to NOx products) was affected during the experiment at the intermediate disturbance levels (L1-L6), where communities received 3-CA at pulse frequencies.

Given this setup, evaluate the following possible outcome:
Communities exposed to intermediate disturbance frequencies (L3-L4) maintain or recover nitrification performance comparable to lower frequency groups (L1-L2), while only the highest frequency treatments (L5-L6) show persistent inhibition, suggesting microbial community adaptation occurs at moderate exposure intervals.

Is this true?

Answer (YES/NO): NO